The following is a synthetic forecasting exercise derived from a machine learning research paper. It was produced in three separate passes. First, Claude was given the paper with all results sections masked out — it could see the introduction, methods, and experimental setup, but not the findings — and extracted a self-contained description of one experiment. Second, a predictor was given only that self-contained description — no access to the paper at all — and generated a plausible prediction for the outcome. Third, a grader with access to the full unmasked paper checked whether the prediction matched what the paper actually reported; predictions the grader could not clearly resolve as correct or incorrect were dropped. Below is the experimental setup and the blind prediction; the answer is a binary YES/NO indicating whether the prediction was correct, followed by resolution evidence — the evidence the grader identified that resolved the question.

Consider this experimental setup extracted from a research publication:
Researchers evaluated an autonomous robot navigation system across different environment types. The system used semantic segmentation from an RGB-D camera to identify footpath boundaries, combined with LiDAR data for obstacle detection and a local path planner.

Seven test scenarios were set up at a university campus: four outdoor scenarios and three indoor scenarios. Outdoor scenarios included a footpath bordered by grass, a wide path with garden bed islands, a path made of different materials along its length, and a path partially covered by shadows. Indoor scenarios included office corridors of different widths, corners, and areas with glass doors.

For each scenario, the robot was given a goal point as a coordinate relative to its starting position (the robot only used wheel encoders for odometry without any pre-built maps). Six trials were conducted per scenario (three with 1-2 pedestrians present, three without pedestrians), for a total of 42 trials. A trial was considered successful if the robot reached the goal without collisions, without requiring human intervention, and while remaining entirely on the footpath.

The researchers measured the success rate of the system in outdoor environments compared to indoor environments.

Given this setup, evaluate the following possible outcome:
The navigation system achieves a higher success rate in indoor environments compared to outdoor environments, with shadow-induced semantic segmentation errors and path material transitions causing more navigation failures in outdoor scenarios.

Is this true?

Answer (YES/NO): NO